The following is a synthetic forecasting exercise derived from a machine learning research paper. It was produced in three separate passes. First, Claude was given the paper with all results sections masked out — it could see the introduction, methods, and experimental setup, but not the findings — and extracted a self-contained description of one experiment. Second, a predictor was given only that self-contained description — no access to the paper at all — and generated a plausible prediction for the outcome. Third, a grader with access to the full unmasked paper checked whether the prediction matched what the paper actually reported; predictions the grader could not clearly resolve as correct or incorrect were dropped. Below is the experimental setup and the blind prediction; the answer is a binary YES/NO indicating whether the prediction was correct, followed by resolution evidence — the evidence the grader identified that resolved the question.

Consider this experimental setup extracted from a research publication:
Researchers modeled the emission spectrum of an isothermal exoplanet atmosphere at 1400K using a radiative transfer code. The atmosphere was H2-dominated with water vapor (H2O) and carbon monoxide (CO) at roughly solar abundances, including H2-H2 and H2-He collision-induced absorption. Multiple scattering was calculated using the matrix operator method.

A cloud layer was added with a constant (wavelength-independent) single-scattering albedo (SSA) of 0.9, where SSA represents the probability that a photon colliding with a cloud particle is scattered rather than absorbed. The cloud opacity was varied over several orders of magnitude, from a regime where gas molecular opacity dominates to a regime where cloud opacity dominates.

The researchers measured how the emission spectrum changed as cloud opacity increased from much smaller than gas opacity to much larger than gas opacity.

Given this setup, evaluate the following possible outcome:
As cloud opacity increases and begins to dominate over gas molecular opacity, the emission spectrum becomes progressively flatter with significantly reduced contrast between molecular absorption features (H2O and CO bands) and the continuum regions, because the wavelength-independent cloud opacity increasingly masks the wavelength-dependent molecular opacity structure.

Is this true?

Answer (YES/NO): NO